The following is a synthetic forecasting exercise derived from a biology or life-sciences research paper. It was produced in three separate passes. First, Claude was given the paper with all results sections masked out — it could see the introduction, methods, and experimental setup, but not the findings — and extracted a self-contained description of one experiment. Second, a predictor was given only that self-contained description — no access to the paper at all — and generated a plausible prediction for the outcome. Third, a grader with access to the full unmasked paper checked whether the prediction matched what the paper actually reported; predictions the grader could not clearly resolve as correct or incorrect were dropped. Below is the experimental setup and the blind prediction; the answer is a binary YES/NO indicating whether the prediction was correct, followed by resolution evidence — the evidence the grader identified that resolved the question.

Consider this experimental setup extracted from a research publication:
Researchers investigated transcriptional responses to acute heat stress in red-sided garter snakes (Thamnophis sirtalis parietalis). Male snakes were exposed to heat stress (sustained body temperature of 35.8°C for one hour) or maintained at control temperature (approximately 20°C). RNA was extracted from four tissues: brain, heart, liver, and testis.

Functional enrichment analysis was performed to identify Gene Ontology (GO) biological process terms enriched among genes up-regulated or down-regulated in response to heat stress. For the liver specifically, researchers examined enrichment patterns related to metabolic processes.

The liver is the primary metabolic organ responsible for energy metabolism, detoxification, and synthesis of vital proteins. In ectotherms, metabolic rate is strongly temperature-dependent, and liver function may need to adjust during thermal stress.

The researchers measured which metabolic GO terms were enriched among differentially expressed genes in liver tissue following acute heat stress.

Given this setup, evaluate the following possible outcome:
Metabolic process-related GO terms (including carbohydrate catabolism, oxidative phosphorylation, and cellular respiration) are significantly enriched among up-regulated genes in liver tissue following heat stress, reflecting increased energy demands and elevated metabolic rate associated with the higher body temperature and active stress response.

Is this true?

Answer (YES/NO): NO